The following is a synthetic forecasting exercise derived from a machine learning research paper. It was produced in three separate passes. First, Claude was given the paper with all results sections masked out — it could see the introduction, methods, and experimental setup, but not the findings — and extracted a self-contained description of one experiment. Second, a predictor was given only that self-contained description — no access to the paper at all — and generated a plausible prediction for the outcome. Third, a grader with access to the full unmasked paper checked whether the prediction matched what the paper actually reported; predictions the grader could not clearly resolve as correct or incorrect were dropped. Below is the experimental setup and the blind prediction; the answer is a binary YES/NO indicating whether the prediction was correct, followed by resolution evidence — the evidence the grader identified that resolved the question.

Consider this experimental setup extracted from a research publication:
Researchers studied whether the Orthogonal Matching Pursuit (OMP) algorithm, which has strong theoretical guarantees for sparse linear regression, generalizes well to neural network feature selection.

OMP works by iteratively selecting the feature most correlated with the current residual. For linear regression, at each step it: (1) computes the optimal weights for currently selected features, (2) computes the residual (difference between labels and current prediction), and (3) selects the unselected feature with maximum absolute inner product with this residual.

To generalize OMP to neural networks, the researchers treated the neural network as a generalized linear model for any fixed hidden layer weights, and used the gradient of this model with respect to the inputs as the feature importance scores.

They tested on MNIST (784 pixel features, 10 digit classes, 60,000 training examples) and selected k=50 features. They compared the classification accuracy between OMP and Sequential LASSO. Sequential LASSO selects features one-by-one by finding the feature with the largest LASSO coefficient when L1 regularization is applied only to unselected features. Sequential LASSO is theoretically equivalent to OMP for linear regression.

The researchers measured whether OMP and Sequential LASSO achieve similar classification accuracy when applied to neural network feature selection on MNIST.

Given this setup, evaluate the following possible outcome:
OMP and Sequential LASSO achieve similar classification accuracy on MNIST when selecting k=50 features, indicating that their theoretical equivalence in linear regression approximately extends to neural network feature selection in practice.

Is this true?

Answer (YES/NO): NO